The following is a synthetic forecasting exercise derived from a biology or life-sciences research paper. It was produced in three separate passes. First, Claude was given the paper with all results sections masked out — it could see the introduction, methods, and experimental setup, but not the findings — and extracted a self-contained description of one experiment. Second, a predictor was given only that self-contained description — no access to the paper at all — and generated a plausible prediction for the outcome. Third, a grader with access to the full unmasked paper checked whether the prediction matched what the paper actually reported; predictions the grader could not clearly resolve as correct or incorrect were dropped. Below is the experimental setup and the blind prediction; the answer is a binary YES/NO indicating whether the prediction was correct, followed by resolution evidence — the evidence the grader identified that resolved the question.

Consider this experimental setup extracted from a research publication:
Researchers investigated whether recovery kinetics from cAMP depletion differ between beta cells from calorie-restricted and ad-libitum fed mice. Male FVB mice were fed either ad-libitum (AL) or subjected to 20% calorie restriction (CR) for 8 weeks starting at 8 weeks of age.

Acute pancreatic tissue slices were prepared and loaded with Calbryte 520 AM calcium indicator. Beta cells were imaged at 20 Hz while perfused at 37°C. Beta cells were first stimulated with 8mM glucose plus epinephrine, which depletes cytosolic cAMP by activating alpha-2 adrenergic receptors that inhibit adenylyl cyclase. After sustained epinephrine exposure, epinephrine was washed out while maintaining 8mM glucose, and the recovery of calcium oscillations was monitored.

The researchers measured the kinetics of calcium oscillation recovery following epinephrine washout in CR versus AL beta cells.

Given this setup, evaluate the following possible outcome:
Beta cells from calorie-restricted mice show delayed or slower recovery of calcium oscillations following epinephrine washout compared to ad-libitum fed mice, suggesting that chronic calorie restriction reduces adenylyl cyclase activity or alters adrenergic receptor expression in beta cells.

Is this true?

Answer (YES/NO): NO